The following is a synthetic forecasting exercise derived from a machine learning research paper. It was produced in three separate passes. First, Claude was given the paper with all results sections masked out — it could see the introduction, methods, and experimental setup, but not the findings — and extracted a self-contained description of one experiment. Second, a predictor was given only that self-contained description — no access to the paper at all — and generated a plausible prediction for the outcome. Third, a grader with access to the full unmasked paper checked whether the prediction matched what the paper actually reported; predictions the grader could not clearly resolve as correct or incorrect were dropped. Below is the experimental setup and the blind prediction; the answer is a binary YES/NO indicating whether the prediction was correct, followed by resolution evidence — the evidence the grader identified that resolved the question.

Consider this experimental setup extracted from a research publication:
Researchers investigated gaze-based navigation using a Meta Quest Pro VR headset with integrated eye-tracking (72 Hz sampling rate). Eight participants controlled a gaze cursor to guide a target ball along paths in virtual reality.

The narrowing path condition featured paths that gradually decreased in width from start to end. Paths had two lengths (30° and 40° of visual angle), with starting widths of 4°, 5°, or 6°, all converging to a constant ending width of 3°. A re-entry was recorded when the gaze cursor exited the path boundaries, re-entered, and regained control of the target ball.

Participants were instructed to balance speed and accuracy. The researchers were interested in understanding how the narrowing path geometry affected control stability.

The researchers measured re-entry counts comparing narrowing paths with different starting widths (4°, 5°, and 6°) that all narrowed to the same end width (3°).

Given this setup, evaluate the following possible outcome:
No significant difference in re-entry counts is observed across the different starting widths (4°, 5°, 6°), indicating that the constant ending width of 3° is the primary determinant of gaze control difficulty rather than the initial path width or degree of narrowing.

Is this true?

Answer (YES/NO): YES